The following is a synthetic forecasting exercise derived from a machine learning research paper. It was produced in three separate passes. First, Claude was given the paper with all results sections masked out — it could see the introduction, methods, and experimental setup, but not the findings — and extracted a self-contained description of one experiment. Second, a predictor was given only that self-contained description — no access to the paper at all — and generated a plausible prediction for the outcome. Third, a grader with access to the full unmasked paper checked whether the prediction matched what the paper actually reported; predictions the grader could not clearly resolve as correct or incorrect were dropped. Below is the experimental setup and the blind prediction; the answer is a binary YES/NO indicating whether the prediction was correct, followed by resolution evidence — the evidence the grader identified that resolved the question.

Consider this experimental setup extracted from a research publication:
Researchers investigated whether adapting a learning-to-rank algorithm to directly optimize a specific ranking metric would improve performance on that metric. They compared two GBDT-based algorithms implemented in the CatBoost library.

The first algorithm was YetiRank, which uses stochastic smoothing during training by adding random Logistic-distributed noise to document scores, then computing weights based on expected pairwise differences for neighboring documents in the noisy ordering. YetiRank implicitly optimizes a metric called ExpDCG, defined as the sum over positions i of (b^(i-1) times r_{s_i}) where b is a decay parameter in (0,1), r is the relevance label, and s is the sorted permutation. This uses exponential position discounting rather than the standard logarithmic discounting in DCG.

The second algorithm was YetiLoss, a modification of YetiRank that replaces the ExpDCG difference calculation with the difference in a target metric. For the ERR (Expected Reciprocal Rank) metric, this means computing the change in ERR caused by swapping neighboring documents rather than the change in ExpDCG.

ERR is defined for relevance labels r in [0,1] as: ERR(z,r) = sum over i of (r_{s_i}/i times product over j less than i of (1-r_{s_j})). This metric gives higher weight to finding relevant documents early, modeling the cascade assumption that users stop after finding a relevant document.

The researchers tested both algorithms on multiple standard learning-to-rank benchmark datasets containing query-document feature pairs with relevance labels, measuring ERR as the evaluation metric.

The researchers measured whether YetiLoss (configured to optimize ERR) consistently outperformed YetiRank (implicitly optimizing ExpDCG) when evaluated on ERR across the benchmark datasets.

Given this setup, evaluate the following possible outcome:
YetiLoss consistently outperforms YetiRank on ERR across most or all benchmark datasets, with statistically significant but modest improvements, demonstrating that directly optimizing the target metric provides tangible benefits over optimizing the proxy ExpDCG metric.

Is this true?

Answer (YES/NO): NO